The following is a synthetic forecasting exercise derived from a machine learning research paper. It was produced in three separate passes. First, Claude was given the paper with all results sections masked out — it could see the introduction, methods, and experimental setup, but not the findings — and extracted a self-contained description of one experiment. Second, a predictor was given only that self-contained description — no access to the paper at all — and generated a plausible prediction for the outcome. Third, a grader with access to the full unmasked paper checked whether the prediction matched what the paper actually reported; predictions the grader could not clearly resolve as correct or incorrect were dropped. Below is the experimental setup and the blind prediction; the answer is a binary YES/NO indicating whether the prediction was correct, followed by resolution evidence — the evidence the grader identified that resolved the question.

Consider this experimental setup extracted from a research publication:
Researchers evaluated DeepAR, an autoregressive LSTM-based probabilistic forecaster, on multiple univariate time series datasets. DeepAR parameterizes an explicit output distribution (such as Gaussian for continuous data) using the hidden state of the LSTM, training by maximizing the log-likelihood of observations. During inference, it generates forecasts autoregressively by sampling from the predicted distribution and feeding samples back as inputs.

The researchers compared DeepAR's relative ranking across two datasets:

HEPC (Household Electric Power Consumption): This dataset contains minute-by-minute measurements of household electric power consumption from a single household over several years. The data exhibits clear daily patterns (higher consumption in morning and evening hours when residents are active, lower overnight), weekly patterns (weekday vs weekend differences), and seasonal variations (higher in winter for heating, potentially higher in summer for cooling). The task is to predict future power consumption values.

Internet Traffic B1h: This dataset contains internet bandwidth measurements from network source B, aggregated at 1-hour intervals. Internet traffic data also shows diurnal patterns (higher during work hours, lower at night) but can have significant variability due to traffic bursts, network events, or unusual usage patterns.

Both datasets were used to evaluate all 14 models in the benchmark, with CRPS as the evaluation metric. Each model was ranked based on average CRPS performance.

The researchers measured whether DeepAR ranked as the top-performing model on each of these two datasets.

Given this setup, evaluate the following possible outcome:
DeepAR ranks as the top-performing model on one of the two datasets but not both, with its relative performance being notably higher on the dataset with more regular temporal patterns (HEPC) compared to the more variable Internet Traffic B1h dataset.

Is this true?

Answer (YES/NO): YES